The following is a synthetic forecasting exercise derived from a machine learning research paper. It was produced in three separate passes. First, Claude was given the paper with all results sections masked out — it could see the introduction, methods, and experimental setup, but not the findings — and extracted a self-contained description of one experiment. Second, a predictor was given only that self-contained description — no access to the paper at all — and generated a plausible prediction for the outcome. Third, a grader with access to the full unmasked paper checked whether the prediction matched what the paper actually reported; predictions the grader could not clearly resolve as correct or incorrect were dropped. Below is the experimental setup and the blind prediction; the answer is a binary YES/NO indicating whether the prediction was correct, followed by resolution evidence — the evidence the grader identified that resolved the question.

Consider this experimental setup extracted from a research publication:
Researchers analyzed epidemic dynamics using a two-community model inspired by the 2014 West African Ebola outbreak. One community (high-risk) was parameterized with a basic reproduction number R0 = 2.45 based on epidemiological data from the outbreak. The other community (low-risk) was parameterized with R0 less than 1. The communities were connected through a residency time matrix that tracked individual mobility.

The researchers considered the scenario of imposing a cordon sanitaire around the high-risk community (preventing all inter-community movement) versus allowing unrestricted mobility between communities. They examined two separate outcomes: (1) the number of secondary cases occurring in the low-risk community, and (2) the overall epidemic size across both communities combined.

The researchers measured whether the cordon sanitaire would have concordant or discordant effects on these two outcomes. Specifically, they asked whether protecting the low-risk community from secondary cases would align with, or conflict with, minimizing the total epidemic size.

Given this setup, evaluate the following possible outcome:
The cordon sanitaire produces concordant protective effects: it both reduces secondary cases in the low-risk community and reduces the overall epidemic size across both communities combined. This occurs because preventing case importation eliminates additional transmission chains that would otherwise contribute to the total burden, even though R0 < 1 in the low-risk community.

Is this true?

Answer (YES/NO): NO